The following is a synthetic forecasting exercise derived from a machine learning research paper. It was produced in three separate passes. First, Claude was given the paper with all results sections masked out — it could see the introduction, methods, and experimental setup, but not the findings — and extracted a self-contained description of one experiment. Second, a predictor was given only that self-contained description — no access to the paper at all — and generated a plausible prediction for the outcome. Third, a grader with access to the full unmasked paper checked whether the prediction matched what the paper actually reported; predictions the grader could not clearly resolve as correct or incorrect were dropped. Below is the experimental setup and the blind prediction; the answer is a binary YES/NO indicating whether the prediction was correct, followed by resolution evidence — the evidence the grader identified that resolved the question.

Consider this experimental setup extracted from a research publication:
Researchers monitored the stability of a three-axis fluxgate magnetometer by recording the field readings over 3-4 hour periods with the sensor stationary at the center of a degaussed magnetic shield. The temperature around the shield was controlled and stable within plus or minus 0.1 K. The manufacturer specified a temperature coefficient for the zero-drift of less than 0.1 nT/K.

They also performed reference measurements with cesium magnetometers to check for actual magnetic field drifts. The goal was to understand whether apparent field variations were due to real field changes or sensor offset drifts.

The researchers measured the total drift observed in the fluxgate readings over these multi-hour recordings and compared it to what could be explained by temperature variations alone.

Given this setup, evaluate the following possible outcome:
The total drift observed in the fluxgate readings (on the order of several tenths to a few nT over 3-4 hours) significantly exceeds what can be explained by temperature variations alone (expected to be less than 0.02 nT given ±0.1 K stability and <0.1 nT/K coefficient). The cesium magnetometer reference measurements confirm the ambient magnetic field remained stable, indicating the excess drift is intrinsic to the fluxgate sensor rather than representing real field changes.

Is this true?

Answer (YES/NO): YES